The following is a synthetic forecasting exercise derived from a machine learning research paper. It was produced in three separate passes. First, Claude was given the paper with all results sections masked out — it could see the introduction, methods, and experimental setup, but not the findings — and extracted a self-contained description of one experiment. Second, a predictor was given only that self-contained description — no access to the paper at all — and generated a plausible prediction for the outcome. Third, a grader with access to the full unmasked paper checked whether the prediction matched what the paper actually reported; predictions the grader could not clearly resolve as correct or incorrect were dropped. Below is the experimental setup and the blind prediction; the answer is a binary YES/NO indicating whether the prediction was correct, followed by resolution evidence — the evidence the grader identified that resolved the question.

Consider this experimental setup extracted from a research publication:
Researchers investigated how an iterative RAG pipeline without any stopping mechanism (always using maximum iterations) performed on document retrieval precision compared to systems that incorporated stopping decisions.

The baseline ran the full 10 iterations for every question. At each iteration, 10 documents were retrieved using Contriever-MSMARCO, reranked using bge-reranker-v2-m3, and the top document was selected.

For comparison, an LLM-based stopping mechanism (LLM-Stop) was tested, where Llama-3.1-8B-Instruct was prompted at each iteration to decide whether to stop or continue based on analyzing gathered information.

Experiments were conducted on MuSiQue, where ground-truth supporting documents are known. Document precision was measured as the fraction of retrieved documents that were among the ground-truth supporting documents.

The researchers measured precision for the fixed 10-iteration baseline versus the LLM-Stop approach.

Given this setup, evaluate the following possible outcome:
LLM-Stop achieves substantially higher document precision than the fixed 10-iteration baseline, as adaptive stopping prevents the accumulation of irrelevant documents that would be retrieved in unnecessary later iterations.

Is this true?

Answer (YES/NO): YES